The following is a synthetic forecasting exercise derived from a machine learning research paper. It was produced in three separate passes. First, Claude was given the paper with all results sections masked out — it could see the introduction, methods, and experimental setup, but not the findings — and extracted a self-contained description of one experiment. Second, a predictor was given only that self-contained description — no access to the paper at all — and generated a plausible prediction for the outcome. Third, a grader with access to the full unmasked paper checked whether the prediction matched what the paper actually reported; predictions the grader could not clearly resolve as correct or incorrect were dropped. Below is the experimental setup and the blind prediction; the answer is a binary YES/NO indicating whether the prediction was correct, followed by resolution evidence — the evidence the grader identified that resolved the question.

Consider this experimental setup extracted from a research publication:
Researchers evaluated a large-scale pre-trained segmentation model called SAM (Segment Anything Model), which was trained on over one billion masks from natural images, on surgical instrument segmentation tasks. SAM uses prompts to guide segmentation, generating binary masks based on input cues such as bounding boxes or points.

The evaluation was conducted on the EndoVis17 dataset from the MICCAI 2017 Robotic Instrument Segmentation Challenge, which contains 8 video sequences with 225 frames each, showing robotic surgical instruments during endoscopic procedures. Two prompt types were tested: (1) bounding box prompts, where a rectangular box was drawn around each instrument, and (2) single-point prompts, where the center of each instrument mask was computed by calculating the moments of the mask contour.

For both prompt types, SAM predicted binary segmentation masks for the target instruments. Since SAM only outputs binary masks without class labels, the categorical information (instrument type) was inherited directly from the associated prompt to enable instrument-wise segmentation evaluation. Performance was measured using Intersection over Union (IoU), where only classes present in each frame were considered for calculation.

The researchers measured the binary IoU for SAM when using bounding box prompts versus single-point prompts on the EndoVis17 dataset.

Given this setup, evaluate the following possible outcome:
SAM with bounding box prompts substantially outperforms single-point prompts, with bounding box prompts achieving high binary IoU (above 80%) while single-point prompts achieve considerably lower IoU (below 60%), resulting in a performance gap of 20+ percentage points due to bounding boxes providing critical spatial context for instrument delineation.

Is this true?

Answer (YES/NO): YES